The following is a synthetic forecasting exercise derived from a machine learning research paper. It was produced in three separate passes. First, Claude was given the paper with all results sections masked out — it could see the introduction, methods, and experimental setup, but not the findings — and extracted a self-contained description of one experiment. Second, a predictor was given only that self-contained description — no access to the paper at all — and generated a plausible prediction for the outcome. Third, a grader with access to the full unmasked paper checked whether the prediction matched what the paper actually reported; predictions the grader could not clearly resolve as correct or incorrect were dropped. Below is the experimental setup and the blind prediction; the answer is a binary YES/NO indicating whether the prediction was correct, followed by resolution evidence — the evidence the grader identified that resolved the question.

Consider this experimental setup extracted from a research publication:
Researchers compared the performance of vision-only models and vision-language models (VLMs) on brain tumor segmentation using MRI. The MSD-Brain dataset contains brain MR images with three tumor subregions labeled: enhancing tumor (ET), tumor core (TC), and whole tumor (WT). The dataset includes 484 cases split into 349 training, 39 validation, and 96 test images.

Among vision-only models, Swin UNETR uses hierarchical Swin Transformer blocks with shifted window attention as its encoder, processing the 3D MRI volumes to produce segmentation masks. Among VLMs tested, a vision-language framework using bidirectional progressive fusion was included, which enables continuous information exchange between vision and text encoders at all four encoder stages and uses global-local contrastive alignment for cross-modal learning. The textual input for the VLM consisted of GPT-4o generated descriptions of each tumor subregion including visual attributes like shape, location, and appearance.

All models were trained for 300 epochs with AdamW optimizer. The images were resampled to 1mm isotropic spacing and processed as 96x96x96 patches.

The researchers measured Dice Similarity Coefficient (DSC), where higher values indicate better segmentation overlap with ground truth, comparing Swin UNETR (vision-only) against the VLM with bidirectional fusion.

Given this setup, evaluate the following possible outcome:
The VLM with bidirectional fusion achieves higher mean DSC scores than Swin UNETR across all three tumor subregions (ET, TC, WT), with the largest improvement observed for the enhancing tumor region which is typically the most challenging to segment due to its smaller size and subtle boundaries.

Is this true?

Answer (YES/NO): NO